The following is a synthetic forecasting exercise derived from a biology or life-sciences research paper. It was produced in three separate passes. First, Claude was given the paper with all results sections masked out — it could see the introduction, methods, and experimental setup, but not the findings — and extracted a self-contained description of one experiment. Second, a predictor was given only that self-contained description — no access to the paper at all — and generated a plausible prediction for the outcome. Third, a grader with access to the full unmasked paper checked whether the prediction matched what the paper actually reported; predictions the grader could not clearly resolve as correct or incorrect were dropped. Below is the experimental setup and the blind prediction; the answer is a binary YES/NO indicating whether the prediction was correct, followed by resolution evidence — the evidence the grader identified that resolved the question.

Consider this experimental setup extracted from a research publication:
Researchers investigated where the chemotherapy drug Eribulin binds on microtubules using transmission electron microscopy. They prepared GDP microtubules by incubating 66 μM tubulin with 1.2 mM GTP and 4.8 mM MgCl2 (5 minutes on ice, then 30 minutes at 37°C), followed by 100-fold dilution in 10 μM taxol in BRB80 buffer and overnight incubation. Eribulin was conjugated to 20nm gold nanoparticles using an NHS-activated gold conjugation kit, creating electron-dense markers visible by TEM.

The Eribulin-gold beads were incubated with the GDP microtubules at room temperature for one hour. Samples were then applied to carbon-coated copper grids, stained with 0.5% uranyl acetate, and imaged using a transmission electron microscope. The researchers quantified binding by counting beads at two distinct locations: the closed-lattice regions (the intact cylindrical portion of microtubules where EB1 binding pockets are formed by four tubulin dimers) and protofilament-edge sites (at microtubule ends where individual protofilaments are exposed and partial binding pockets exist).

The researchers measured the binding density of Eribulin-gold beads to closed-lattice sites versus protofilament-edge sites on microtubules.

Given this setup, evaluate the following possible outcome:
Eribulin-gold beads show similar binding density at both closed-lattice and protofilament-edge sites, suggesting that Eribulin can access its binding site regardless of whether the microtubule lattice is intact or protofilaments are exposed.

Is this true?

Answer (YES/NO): NO